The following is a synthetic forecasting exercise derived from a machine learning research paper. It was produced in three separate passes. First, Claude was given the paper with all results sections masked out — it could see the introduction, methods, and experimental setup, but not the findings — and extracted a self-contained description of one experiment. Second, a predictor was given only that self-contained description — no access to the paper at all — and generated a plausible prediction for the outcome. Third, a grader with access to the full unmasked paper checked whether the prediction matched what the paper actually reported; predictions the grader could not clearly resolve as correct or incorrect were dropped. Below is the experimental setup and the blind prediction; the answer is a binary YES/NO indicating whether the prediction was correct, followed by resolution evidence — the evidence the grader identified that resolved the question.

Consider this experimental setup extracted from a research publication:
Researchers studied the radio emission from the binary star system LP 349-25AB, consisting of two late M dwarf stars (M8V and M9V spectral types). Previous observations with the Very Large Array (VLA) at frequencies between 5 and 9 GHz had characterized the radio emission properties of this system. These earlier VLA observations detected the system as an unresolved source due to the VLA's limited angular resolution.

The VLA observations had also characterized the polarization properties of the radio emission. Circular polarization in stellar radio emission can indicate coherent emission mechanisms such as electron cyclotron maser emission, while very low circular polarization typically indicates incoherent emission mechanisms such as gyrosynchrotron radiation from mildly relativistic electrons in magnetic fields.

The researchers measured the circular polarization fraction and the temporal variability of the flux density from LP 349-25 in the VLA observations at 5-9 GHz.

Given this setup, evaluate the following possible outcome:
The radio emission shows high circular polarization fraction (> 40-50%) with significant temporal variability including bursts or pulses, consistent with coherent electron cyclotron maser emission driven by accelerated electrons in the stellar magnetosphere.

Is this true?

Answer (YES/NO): NO